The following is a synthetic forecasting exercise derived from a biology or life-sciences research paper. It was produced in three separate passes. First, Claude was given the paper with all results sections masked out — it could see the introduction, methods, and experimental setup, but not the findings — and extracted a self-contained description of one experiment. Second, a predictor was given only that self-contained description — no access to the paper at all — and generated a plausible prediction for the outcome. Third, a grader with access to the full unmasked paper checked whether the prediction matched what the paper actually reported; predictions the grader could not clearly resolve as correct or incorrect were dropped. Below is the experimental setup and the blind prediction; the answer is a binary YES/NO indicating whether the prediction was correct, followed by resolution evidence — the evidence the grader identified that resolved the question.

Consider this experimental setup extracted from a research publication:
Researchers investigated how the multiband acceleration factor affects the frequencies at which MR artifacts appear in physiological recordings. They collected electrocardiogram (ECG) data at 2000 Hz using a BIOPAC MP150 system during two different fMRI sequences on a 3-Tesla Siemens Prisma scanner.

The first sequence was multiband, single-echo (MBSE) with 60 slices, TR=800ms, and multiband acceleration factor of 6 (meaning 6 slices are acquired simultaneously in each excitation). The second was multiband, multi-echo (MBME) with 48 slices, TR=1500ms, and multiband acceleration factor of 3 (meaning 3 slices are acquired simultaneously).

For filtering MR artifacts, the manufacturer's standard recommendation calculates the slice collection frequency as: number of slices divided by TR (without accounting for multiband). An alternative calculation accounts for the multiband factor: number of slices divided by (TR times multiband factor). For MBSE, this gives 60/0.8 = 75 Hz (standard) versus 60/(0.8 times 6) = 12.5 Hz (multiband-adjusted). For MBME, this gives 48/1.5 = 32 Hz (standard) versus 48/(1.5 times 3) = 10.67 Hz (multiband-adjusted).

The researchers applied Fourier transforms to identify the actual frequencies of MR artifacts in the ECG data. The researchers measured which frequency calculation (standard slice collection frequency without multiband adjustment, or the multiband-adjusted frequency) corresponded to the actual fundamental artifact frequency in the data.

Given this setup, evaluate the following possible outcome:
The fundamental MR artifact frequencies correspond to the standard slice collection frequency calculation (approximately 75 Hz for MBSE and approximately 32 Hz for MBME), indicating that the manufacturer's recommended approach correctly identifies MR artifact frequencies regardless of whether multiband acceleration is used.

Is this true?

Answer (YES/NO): NO